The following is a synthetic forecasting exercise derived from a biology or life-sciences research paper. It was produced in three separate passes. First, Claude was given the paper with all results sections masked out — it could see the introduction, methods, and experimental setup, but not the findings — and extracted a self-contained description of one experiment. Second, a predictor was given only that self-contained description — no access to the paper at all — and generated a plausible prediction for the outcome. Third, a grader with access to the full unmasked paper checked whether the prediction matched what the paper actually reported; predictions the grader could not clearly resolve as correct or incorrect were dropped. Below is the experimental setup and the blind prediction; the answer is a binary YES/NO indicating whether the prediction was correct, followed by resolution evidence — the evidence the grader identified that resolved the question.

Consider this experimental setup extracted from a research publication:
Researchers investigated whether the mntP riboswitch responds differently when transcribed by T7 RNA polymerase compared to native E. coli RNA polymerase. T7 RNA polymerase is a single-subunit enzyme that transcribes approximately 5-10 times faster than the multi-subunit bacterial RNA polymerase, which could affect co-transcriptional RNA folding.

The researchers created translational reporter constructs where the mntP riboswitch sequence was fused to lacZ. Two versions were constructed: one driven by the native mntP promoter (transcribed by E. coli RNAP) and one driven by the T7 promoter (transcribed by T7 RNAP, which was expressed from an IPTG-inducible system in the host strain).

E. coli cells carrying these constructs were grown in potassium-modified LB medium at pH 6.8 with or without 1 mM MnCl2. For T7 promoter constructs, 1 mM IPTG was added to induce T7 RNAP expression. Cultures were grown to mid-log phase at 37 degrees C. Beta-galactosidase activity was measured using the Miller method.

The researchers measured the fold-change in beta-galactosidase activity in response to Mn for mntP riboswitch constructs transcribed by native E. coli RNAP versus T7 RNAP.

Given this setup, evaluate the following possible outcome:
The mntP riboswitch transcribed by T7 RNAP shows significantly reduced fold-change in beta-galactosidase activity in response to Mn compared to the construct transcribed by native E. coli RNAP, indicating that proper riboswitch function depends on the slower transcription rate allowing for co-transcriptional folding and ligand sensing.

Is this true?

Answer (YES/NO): YES